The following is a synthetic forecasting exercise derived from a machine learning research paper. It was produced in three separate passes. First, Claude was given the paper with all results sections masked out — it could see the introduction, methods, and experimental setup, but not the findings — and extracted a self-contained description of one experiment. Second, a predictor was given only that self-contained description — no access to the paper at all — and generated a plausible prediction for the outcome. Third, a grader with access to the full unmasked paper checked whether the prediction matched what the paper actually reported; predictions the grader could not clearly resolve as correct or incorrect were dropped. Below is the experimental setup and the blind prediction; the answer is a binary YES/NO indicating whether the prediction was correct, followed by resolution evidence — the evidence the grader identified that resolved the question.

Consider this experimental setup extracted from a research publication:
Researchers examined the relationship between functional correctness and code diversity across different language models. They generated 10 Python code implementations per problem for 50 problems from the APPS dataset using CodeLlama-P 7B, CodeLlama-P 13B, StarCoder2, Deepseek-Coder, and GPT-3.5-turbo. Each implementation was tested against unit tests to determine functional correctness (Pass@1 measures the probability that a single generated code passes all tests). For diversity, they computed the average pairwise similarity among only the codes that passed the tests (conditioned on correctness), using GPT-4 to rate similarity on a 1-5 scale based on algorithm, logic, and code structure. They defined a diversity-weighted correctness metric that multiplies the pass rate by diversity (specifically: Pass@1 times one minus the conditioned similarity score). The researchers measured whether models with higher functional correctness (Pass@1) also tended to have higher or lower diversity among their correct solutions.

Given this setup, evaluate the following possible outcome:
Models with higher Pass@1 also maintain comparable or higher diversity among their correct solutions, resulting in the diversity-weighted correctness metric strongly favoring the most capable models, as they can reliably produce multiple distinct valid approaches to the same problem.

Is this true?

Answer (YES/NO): NO